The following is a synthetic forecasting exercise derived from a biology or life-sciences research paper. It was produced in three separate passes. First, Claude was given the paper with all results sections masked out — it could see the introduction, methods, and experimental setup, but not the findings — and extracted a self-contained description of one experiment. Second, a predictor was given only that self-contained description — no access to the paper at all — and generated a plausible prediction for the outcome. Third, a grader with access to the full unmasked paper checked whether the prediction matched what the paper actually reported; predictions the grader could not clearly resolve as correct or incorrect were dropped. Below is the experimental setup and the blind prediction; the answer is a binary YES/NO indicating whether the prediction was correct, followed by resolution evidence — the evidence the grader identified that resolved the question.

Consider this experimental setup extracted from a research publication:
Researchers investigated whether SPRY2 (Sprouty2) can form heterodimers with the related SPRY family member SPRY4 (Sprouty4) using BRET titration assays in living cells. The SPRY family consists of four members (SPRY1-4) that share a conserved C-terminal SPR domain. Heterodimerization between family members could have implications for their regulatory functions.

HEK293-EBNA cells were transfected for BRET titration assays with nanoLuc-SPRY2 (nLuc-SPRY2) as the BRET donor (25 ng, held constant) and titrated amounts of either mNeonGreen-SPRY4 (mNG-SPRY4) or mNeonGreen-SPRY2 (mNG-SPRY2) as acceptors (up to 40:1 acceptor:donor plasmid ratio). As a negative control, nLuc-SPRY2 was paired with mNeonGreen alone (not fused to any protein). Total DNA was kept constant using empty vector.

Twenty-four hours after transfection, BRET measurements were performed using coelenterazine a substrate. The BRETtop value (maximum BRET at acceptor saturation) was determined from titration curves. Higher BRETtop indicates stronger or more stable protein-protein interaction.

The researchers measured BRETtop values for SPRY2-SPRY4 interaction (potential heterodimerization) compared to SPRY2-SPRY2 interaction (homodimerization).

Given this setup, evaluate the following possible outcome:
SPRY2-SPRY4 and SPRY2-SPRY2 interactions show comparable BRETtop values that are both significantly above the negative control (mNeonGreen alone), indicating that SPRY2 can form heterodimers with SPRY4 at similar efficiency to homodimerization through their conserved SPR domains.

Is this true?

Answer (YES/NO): YES